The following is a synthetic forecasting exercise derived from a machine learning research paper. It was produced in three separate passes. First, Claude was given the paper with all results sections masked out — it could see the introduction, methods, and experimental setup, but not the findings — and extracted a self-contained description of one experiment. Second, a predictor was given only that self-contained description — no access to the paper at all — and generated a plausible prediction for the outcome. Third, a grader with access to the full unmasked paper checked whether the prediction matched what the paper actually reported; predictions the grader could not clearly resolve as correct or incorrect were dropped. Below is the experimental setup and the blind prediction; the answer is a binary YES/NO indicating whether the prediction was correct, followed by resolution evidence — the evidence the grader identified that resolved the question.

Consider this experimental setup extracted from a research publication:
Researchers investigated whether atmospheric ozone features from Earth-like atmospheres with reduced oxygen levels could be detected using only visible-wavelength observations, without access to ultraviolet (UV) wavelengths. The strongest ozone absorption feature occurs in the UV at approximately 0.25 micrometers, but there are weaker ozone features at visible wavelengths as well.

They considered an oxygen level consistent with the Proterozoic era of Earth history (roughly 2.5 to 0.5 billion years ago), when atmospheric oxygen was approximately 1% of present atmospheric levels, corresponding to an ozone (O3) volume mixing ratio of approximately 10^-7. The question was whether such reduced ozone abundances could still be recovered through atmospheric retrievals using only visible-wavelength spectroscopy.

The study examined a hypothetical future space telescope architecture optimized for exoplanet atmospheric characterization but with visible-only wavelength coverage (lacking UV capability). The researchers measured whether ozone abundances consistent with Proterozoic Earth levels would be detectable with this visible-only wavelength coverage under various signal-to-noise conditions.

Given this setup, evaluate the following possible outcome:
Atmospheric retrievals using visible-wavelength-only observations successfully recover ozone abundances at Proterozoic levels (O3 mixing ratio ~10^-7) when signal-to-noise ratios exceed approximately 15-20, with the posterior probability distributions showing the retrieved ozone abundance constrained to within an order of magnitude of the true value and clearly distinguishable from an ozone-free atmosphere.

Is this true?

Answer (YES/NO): NO